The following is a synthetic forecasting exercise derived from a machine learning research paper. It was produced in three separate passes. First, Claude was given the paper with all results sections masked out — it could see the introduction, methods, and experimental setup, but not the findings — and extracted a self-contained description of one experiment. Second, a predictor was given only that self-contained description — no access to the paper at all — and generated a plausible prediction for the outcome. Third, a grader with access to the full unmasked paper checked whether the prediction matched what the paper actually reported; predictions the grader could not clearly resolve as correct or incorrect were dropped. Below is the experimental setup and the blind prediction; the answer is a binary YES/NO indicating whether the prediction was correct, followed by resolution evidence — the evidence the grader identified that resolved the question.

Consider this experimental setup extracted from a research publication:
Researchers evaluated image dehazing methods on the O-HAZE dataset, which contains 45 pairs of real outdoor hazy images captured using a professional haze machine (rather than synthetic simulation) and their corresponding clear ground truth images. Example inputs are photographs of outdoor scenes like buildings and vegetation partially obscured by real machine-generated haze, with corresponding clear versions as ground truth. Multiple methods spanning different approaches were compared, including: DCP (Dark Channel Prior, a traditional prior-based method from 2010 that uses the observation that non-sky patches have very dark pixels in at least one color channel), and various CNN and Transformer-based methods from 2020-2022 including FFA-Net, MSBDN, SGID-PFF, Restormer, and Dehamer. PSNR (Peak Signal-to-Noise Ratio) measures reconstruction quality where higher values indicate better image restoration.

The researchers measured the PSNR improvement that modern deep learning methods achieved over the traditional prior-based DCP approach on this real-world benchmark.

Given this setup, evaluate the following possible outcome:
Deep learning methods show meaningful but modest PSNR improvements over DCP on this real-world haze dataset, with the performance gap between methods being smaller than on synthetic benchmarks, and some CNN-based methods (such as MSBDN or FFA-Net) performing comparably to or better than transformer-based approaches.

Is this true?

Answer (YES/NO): NO